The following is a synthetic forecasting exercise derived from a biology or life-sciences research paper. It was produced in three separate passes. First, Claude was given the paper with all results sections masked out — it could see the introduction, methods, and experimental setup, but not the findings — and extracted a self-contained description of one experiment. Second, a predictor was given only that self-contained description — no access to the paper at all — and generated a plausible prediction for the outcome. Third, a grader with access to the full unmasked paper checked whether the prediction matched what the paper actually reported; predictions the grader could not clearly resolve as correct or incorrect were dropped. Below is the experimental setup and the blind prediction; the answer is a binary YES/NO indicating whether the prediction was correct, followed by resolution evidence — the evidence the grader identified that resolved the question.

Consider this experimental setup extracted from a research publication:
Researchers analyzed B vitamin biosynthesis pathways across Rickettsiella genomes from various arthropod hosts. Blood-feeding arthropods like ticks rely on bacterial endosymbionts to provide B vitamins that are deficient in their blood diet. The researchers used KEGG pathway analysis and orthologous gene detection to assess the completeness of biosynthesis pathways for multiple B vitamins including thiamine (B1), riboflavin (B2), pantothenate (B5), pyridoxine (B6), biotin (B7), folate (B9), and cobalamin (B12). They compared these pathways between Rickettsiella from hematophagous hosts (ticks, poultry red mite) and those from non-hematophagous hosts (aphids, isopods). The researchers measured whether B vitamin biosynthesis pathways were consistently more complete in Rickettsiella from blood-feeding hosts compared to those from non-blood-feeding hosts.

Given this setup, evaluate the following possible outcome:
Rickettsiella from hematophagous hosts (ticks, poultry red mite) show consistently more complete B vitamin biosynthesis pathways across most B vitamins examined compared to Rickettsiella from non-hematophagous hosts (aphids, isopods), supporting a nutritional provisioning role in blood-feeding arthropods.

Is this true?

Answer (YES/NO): NO